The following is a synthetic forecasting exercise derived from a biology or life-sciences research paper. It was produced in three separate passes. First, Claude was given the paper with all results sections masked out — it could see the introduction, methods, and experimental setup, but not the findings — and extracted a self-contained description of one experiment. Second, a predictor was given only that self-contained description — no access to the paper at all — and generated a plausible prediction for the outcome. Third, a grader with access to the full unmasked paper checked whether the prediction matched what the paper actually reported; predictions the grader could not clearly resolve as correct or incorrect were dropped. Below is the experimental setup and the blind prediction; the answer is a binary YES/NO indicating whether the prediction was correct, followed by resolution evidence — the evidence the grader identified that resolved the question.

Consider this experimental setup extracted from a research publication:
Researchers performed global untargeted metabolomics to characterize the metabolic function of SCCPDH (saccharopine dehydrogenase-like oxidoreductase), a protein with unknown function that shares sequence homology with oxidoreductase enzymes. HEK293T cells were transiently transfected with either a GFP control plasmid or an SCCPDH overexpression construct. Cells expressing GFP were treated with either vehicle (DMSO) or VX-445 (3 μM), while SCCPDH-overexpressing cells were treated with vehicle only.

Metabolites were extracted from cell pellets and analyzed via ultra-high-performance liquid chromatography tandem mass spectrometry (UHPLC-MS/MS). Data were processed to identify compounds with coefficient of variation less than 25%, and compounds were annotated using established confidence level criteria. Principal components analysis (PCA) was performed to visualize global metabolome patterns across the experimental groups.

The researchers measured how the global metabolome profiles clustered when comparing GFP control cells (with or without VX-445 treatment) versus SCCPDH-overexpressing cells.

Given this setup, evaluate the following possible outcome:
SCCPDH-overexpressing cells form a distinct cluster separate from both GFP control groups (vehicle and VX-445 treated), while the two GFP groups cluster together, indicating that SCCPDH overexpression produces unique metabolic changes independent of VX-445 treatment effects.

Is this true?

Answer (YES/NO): YES